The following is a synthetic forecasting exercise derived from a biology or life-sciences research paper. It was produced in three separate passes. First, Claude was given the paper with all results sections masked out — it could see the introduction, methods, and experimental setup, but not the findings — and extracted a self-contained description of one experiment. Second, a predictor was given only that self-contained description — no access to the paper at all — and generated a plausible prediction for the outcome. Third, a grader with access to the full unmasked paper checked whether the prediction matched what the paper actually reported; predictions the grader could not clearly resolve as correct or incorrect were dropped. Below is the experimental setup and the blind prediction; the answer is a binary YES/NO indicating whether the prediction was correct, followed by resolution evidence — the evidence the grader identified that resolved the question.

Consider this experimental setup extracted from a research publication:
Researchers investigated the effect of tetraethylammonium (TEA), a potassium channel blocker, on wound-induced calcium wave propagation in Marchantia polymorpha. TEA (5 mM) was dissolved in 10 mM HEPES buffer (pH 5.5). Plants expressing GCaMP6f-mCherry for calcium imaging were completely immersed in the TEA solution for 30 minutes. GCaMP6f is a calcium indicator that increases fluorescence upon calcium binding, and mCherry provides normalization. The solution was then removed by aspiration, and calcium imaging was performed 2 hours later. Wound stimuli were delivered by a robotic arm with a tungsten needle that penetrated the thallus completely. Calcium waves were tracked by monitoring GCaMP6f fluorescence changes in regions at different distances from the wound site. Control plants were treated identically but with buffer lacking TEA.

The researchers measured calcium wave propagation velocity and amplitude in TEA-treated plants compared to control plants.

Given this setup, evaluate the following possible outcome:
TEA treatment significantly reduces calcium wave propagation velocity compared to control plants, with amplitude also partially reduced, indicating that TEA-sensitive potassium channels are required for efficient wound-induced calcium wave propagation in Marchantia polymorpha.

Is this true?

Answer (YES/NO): NO